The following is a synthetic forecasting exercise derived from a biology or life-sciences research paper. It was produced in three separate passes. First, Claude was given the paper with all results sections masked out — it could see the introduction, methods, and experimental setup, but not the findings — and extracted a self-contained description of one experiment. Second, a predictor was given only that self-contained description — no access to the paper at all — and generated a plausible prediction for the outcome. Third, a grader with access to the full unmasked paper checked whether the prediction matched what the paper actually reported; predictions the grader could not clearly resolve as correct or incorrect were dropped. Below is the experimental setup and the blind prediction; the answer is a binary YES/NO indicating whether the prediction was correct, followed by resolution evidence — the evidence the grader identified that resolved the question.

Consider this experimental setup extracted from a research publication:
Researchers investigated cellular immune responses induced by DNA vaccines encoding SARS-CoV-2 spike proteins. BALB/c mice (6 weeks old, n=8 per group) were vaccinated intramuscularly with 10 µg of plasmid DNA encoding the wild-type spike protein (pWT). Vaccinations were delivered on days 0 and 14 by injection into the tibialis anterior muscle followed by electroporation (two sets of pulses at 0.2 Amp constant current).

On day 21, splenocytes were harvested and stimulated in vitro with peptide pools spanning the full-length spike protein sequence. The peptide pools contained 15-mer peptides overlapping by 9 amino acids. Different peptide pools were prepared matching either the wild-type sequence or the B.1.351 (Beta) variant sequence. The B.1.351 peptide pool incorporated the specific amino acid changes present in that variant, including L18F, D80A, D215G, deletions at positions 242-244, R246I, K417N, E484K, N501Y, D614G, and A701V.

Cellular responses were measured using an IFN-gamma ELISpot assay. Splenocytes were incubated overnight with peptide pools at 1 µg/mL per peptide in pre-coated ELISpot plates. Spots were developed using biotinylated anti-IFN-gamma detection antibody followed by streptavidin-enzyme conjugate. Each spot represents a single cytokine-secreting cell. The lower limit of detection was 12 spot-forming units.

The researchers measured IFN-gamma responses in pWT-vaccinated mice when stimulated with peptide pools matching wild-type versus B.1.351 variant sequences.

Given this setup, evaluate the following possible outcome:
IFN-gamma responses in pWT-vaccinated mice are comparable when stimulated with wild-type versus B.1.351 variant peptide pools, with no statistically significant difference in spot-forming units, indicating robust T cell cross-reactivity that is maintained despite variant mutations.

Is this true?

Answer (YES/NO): YES